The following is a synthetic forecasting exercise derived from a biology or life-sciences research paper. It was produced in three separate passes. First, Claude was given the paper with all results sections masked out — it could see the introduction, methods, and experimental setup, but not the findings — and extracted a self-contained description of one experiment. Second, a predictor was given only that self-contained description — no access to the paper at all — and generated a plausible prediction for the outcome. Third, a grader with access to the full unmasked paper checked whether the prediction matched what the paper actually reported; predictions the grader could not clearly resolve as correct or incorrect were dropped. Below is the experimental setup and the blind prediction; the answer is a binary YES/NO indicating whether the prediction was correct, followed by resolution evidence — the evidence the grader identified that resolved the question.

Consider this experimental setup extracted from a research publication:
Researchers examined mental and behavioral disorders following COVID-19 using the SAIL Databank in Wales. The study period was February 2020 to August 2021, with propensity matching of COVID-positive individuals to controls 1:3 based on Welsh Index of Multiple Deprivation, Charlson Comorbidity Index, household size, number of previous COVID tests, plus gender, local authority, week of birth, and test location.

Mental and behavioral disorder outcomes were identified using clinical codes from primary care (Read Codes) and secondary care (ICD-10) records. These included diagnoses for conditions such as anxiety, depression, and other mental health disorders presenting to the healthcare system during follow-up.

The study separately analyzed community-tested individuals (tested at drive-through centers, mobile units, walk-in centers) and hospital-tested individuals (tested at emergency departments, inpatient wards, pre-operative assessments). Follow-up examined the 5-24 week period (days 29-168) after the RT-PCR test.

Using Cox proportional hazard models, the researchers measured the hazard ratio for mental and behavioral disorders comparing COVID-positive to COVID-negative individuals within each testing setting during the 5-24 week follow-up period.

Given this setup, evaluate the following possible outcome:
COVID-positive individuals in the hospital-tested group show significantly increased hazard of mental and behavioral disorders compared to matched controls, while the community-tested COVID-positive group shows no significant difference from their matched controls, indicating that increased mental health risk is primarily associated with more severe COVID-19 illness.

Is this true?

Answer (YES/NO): NO